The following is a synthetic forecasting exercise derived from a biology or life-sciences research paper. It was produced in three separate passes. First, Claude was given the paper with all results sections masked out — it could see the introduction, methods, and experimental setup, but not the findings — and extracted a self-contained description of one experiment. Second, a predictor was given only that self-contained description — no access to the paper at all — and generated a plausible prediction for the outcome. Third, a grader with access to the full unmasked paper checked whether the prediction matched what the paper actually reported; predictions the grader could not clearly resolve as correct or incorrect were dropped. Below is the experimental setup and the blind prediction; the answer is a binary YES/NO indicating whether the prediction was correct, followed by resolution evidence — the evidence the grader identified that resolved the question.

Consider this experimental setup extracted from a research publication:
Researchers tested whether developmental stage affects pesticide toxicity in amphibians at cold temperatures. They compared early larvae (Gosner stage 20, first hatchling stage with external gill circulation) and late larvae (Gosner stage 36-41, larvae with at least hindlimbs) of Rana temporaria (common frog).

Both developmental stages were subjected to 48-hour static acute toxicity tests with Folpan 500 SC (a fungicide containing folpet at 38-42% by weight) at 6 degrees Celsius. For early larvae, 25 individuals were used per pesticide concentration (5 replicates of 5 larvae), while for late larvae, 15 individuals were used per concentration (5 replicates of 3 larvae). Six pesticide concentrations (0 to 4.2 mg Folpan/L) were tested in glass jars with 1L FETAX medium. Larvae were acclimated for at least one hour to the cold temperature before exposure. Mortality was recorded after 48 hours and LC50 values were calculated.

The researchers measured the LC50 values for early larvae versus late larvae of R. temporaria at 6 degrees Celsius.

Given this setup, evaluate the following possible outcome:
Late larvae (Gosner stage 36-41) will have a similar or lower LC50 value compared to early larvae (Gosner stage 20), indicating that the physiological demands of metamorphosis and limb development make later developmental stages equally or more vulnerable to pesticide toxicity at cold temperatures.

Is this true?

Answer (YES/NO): NO